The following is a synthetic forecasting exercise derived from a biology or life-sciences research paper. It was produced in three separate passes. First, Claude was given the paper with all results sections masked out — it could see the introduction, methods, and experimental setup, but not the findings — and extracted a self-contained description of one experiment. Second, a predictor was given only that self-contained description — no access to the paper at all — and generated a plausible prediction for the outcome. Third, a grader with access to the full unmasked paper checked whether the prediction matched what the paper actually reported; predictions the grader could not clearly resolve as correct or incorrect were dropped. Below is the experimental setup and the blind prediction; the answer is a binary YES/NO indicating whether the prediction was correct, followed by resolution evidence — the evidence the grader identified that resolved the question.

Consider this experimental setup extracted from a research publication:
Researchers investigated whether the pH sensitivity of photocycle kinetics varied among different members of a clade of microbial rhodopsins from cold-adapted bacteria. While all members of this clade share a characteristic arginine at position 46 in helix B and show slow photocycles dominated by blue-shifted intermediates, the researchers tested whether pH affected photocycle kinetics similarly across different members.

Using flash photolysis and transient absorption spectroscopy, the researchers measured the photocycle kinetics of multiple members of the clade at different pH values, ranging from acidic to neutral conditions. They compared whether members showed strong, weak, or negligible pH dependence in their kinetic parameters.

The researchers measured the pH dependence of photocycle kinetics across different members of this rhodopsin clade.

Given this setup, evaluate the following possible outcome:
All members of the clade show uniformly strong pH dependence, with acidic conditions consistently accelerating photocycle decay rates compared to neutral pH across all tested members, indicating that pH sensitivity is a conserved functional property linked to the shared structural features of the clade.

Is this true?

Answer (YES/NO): NO